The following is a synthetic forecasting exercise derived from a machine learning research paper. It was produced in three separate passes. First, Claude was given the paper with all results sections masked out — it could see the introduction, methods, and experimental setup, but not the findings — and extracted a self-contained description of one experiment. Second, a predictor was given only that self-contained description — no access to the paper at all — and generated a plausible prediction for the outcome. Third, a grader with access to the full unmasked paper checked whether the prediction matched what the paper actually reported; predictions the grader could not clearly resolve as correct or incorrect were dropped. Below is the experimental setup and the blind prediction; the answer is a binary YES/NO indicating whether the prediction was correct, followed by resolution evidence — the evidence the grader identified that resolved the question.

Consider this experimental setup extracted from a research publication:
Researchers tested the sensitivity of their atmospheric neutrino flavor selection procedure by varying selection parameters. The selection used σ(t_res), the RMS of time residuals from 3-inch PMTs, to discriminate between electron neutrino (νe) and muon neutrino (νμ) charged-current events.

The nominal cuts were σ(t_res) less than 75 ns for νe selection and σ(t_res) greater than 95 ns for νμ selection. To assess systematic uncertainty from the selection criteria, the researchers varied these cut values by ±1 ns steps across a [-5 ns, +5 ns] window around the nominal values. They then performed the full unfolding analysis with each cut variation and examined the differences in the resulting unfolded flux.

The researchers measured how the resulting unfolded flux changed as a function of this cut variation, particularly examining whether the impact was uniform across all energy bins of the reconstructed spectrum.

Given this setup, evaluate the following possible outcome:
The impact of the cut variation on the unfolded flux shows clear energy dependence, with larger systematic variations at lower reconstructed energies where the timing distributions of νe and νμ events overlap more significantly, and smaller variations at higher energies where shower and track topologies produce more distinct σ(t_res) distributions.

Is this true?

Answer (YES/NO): NO